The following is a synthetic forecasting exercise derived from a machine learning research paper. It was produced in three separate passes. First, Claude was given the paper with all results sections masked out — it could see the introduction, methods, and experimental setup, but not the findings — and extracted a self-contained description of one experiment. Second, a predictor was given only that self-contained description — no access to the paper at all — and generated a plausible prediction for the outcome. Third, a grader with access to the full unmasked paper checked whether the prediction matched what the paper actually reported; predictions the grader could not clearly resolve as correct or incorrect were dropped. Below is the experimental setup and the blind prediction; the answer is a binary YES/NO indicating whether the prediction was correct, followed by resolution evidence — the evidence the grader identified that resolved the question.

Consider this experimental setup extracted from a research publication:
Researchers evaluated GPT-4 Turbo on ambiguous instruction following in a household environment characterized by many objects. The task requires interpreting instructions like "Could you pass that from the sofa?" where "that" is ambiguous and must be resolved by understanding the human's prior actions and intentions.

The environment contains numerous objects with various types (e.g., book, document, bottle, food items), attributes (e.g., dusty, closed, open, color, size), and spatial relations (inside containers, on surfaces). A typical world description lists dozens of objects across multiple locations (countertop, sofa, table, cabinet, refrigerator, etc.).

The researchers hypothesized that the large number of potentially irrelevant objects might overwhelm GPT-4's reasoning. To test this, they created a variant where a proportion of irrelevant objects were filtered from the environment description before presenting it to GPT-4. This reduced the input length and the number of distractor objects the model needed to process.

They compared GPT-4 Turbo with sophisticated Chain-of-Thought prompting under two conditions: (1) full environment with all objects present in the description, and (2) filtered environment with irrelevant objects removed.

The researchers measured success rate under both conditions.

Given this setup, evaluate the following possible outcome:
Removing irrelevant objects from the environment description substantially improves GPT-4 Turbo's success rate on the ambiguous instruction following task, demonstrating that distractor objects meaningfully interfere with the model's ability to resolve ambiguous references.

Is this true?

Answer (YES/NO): YES